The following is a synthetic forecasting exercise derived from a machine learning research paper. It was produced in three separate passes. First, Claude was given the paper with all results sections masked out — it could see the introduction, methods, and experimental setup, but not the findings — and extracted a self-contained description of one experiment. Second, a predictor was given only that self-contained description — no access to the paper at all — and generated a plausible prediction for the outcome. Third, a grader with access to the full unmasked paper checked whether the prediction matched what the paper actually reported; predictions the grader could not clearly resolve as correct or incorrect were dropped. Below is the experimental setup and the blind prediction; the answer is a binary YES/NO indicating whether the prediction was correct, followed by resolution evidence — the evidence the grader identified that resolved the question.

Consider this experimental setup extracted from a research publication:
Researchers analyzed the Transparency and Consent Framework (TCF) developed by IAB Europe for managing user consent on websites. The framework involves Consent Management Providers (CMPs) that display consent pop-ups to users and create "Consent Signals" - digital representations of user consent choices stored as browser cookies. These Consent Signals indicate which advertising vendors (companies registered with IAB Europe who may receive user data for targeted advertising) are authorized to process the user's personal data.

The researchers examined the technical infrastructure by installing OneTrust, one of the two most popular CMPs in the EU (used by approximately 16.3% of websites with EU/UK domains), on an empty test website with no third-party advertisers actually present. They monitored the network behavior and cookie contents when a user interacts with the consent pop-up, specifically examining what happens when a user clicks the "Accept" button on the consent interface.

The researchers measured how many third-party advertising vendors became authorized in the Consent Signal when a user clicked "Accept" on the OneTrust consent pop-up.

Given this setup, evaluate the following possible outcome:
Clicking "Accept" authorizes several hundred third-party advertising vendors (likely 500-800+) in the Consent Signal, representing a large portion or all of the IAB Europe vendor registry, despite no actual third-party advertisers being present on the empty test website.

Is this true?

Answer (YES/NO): YES